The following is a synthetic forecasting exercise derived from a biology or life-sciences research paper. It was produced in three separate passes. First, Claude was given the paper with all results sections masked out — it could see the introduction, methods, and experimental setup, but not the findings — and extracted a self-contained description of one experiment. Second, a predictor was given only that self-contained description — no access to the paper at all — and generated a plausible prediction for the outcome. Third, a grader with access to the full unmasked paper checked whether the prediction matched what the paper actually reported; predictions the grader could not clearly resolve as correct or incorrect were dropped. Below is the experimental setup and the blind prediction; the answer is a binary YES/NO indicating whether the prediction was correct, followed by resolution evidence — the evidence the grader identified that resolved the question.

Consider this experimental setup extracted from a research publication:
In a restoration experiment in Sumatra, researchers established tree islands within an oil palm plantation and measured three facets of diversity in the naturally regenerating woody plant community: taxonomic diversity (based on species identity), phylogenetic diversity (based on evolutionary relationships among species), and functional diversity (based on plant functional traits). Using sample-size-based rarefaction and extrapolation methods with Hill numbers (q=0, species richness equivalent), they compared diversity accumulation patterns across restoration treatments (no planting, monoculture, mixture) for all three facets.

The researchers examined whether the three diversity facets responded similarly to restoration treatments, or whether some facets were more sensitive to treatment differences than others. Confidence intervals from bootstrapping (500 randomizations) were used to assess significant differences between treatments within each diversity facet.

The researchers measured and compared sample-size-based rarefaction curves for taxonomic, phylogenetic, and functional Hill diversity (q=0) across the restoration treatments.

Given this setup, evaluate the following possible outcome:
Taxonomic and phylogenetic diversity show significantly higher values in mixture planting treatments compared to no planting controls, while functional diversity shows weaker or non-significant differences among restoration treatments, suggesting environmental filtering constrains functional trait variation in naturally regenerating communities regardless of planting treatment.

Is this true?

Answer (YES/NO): NO